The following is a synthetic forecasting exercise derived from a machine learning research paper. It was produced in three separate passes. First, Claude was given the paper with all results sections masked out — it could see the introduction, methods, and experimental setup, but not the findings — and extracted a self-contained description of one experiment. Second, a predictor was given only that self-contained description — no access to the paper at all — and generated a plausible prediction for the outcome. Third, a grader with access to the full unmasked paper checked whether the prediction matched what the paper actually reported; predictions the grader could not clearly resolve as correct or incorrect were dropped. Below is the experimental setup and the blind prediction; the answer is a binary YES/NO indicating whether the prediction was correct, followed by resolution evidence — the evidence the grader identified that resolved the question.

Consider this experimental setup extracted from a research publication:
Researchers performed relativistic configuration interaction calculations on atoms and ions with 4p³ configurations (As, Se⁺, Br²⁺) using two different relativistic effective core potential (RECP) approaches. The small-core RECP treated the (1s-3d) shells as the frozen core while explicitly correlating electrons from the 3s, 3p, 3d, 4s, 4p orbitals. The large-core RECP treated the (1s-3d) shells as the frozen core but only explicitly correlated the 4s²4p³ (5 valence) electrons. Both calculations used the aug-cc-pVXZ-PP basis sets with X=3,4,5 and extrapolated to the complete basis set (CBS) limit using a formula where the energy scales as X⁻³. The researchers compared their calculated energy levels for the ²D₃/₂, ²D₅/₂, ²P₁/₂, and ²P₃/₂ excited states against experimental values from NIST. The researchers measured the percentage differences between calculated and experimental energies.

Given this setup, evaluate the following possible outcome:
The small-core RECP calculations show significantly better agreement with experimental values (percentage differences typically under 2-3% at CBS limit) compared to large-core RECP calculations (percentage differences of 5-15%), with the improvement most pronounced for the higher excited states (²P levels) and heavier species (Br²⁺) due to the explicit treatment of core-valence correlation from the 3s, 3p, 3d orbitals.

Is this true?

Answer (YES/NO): NO